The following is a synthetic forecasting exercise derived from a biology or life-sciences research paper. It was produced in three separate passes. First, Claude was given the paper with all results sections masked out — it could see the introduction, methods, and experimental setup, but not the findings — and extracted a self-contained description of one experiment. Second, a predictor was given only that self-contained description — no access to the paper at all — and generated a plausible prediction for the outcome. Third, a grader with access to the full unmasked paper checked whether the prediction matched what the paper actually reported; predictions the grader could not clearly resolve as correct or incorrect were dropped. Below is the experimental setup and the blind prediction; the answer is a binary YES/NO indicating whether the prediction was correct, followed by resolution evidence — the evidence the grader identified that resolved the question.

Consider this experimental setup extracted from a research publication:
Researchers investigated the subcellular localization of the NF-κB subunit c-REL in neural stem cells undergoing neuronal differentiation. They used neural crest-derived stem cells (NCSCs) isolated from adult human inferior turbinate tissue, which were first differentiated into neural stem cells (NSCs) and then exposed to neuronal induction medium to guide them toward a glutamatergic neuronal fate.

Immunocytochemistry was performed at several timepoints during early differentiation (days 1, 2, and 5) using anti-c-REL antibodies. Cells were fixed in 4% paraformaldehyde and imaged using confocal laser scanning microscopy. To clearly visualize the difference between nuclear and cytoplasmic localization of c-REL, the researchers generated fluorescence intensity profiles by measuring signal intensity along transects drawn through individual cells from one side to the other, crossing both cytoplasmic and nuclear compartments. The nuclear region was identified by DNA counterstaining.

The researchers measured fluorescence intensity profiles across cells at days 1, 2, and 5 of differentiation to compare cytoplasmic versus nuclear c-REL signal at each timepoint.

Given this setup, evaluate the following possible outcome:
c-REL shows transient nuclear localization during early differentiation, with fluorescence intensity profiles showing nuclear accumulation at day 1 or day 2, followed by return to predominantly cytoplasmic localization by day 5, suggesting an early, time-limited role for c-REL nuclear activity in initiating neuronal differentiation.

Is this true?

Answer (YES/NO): NO